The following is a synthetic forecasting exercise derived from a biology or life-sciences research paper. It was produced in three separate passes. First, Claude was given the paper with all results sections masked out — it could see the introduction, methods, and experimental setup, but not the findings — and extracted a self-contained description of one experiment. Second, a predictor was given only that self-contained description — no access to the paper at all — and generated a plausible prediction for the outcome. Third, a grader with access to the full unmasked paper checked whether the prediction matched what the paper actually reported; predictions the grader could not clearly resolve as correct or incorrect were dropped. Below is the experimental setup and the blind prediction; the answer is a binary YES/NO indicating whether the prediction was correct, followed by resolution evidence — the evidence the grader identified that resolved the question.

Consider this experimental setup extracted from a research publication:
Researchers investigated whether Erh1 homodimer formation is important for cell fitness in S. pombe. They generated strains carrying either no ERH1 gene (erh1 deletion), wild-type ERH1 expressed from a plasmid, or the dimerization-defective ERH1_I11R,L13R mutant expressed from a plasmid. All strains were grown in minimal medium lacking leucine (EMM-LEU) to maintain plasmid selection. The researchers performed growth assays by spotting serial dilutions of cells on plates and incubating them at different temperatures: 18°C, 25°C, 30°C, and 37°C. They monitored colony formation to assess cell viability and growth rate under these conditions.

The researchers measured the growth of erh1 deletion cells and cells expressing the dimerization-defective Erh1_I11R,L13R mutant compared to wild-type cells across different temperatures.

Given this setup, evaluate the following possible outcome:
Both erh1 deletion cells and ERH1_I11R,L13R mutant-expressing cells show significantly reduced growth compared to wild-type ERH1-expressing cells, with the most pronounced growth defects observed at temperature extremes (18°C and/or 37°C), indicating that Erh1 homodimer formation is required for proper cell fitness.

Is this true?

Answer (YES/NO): NO